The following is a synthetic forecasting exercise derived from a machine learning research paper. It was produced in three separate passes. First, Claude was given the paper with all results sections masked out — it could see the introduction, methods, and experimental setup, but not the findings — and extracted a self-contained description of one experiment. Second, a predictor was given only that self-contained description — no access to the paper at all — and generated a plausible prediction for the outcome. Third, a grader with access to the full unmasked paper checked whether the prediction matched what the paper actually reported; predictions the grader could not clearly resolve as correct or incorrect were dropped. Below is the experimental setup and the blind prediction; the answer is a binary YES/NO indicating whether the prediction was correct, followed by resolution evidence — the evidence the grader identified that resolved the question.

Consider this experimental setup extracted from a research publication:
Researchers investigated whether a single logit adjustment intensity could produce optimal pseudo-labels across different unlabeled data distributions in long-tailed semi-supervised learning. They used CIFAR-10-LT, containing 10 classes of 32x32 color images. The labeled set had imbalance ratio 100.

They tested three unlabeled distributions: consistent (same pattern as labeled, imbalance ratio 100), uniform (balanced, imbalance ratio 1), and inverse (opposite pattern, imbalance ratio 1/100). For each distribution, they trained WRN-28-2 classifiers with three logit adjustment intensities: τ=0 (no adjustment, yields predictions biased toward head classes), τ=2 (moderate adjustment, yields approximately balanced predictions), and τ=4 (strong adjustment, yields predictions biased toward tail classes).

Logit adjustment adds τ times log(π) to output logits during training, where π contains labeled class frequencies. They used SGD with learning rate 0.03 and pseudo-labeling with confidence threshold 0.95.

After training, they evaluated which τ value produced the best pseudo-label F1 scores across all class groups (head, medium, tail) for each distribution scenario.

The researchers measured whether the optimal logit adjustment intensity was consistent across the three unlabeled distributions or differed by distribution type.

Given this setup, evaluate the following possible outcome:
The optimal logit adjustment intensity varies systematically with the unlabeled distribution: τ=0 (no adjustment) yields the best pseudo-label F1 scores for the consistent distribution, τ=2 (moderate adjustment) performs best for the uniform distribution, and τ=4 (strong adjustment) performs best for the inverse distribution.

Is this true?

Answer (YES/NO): YES